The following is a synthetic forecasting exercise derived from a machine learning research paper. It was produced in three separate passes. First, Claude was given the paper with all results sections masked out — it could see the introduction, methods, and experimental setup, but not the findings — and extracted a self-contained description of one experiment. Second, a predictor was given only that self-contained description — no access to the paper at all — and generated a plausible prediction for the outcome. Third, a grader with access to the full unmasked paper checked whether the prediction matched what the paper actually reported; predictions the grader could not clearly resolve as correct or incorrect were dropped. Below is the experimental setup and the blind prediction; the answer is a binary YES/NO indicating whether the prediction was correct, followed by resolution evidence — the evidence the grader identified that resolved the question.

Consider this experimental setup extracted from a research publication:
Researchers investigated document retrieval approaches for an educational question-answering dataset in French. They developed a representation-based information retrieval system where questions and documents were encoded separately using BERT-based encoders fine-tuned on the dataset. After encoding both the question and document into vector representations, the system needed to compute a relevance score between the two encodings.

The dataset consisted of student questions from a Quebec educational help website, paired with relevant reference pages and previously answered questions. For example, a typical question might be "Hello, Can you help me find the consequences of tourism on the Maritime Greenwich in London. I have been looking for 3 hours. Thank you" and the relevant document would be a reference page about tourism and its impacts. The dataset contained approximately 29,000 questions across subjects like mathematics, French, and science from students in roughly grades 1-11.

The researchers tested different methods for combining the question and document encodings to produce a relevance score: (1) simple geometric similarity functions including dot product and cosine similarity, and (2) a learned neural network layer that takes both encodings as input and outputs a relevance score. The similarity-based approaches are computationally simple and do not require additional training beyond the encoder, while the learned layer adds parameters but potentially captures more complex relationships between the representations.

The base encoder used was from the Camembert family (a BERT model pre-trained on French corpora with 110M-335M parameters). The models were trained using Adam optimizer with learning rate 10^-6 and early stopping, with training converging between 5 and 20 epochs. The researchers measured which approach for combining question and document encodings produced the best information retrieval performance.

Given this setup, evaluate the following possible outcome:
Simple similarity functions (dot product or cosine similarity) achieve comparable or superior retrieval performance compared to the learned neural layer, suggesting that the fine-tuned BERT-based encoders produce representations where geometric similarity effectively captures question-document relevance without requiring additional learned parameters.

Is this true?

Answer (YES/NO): NO